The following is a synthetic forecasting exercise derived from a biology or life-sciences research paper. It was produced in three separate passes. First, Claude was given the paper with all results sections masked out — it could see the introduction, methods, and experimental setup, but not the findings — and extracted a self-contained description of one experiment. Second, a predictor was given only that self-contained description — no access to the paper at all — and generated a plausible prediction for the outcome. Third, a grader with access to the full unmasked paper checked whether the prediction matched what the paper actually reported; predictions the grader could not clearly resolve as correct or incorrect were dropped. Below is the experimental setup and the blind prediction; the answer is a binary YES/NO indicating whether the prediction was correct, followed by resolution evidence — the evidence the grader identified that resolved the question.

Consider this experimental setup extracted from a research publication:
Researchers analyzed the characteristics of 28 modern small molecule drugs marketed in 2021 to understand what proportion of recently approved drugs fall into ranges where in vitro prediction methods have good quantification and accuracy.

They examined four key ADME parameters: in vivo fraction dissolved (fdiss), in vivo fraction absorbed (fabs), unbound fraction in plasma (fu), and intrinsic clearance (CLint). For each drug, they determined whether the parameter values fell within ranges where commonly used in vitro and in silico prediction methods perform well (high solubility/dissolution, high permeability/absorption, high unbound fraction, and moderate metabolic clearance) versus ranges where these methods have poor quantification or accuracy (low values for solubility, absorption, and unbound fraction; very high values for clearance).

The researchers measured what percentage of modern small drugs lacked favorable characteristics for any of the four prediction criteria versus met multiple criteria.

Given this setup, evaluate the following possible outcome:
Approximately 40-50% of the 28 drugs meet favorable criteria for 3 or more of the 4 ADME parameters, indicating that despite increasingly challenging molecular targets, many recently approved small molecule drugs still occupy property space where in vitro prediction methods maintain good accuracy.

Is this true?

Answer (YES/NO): NO